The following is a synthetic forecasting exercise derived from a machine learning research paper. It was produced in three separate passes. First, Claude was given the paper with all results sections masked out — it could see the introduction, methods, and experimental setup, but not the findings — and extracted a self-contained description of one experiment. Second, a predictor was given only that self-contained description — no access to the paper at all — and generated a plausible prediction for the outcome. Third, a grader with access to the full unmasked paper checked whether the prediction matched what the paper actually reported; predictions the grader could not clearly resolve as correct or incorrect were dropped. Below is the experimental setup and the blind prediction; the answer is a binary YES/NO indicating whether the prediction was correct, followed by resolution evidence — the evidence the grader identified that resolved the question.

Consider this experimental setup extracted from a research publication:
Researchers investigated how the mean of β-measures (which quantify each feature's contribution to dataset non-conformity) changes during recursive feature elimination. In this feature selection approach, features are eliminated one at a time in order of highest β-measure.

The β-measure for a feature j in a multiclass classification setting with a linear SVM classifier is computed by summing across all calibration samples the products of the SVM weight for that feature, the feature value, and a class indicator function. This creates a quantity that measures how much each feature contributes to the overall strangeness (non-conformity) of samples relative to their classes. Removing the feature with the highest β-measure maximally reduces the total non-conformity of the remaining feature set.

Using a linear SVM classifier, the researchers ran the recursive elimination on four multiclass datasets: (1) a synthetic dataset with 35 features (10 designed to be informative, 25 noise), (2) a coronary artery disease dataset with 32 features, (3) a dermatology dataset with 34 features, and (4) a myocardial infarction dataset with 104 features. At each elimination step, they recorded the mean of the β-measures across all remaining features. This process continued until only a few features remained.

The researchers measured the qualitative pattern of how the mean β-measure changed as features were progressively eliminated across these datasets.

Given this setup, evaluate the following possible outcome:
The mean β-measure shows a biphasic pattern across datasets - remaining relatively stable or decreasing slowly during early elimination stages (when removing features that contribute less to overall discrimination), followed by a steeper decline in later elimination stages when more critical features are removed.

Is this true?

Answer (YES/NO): YES